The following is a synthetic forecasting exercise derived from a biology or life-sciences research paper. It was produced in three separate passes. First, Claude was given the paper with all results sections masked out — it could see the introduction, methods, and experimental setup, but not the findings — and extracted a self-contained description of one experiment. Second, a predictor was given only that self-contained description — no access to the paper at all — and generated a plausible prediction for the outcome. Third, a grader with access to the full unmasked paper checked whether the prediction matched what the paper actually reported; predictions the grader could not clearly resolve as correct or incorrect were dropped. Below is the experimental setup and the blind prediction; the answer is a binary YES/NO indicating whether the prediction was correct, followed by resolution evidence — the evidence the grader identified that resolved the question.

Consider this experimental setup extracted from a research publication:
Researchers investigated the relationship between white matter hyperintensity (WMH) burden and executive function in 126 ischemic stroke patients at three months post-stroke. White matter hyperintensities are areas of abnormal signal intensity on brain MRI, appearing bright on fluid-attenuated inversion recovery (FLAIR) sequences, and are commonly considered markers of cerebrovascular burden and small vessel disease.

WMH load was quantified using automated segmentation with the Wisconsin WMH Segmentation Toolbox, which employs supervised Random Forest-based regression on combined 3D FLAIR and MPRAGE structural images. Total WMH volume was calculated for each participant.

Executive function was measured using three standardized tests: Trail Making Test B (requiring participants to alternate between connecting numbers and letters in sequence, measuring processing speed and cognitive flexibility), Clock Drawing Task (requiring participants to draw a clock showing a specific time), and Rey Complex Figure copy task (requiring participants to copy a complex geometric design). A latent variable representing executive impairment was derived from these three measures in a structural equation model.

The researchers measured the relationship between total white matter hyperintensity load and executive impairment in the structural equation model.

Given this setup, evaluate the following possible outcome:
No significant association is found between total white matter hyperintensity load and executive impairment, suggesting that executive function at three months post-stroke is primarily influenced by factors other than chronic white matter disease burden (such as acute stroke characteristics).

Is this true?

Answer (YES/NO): YES